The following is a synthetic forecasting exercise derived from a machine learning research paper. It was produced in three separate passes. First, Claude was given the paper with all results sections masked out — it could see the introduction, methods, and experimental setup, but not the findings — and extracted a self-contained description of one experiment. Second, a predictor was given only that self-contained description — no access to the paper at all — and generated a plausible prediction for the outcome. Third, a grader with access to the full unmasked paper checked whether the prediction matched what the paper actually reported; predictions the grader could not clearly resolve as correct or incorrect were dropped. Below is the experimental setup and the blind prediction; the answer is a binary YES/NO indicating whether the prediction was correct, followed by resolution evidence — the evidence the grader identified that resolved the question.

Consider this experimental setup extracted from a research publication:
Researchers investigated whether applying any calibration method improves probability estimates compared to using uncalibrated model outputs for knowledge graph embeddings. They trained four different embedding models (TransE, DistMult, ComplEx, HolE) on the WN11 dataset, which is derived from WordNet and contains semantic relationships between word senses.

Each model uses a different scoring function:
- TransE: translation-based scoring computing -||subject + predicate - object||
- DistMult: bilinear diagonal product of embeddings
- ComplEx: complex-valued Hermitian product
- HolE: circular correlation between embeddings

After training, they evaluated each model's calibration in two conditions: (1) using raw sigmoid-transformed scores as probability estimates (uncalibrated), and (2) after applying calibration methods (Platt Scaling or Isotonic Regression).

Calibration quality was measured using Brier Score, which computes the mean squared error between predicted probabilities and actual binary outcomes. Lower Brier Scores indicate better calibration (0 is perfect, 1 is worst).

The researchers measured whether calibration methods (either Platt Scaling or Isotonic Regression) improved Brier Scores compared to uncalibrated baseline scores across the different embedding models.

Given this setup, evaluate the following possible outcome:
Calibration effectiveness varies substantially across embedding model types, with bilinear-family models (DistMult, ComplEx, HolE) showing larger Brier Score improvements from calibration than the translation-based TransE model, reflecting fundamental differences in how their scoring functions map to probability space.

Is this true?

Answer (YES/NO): NO